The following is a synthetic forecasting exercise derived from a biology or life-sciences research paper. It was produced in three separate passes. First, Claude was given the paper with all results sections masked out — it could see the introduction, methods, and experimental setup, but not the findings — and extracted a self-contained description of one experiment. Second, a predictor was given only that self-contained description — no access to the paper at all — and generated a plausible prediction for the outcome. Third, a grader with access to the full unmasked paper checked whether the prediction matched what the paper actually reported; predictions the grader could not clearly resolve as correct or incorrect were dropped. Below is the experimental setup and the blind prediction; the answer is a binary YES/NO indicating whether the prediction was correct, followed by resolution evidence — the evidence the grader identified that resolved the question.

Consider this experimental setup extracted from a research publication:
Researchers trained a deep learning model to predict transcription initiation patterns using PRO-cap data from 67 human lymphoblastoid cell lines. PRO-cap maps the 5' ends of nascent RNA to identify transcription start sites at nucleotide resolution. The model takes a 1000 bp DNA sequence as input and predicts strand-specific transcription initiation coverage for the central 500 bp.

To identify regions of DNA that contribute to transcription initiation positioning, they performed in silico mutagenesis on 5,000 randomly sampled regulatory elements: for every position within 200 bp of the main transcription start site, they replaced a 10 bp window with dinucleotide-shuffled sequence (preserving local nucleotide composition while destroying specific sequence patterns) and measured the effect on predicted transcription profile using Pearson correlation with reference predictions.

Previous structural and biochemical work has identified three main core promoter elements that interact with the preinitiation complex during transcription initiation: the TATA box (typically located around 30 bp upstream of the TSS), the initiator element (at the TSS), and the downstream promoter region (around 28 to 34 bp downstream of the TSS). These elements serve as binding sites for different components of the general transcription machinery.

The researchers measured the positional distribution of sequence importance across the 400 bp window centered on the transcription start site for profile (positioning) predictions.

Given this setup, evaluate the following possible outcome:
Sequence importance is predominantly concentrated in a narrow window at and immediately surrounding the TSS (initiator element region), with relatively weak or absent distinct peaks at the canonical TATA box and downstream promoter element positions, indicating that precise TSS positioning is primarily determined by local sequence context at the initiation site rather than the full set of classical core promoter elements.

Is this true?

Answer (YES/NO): NO